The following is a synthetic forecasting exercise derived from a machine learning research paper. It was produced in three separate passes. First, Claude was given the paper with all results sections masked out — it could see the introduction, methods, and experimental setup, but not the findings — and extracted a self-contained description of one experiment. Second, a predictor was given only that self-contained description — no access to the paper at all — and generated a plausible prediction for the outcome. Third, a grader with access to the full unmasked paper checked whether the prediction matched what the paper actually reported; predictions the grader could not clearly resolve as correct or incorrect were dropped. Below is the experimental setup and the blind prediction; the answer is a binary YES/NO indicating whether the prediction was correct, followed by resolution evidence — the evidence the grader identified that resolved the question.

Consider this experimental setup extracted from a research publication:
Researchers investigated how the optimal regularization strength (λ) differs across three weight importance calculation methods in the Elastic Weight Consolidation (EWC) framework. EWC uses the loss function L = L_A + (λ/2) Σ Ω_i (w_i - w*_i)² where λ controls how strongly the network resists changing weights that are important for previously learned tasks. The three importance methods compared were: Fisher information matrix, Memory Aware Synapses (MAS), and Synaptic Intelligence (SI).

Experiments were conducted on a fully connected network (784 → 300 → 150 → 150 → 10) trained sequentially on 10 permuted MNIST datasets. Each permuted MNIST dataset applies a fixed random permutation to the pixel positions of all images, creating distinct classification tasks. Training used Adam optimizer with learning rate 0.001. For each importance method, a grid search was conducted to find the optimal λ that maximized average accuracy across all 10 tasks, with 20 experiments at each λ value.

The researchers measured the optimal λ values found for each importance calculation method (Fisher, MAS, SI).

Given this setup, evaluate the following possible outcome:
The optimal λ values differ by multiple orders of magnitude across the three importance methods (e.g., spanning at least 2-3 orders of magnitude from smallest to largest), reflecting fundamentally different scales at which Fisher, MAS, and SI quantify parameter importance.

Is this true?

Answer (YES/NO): YES